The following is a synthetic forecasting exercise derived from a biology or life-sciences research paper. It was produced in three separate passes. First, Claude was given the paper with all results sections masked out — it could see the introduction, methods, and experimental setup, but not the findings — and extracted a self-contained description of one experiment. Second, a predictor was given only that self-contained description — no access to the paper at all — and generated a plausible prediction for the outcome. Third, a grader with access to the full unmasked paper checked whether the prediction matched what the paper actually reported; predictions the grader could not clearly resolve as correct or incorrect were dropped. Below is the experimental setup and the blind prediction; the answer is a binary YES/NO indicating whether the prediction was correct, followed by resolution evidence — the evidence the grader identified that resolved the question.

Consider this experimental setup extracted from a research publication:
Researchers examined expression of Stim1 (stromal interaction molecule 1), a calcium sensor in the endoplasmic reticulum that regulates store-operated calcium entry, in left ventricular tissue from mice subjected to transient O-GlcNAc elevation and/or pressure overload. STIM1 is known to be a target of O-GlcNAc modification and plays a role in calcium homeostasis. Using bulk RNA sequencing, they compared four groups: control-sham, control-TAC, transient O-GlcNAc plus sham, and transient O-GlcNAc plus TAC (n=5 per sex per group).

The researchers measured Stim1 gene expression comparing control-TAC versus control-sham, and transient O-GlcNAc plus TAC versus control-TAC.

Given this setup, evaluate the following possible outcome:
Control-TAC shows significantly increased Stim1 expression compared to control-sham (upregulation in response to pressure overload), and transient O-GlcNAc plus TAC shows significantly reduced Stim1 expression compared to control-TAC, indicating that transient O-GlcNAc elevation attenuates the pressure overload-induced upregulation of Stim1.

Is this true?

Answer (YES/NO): NO